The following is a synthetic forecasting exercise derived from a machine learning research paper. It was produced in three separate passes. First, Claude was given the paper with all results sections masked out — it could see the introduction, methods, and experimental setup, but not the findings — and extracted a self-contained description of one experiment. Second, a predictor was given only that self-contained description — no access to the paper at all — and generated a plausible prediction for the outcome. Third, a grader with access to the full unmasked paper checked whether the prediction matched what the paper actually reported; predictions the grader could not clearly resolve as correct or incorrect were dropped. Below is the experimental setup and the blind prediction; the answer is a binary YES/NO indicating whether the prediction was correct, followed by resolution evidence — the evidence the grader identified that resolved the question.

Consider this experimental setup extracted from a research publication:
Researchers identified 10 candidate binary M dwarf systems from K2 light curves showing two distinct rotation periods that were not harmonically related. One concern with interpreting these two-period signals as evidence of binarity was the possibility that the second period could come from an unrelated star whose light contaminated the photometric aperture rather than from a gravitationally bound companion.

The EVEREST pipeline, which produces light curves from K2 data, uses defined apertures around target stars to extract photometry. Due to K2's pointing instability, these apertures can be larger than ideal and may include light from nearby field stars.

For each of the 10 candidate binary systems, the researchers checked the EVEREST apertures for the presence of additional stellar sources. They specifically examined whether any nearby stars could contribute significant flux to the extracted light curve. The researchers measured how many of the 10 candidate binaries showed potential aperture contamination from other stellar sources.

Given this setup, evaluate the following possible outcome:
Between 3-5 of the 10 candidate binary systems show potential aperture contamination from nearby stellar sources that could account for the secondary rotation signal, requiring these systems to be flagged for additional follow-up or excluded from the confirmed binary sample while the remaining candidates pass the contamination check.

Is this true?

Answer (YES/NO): NO